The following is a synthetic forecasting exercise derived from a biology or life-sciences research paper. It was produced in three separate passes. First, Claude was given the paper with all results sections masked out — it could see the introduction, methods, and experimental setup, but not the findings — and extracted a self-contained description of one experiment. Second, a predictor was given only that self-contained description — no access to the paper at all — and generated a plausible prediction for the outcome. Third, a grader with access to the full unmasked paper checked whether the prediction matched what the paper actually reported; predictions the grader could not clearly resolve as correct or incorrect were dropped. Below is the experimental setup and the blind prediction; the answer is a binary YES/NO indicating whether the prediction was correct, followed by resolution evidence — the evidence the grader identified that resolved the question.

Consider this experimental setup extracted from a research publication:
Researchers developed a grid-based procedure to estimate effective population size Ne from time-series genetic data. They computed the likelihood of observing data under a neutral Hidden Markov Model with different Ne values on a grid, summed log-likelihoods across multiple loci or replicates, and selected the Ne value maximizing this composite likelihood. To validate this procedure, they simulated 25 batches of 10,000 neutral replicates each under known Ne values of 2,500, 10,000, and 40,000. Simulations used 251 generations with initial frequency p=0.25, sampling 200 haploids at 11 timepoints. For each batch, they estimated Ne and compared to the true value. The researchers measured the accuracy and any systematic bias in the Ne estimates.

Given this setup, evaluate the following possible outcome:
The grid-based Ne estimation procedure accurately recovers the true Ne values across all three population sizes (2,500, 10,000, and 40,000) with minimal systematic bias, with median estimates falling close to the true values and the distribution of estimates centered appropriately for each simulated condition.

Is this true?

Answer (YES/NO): YES